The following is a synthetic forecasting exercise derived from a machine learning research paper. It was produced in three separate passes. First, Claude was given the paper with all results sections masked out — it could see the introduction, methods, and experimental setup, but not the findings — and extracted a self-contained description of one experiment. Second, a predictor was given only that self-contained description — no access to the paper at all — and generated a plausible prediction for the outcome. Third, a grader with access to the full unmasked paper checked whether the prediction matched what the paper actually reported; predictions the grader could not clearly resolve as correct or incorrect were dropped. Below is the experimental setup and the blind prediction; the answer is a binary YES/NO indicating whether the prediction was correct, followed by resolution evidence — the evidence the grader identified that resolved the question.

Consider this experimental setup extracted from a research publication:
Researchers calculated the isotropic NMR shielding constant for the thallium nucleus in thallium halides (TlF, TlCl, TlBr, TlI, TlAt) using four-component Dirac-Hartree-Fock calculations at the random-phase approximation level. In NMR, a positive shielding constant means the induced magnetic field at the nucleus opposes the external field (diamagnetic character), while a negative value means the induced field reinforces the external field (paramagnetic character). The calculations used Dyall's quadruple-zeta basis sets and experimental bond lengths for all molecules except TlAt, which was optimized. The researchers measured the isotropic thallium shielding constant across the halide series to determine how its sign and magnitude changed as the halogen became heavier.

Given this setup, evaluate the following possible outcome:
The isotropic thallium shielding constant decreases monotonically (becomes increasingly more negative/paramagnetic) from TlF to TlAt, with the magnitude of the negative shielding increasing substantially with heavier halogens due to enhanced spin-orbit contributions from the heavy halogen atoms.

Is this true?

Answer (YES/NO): NO